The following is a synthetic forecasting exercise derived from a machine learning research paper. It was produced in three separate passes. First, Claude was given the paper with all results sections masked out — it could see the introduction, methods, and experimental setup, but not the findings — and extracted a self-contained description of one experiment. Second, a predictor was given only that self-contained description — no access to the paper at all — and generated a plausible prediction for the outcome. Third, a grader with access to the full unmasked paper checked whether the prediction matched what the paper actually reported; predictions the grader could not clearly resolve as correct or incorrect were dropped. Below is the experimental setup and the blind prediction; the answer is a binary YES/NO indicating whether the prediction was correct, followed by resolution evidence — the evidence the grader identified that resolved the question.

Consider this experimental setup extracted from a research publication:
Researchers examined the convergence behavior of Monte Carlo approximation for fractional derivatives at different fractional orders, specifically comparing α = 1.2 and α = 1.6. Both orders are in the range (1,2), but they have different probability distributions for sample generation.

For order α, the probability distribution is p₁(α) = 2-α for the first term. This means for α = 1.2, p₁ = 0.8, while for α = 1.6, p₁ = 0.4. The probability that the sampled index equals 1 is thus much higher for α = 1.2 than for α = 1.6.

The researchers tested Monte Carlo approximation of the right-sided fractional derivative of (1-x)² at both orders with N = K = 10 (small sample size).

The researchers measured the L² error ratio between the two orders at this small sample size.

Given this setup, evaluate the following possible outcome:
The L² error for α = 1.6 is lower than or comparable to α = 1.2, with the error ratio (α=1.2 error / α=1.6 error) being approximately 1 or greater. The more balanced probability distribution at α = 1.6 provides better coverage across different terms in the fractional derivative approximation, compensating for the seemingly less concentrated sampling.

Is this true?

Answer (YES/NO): NO